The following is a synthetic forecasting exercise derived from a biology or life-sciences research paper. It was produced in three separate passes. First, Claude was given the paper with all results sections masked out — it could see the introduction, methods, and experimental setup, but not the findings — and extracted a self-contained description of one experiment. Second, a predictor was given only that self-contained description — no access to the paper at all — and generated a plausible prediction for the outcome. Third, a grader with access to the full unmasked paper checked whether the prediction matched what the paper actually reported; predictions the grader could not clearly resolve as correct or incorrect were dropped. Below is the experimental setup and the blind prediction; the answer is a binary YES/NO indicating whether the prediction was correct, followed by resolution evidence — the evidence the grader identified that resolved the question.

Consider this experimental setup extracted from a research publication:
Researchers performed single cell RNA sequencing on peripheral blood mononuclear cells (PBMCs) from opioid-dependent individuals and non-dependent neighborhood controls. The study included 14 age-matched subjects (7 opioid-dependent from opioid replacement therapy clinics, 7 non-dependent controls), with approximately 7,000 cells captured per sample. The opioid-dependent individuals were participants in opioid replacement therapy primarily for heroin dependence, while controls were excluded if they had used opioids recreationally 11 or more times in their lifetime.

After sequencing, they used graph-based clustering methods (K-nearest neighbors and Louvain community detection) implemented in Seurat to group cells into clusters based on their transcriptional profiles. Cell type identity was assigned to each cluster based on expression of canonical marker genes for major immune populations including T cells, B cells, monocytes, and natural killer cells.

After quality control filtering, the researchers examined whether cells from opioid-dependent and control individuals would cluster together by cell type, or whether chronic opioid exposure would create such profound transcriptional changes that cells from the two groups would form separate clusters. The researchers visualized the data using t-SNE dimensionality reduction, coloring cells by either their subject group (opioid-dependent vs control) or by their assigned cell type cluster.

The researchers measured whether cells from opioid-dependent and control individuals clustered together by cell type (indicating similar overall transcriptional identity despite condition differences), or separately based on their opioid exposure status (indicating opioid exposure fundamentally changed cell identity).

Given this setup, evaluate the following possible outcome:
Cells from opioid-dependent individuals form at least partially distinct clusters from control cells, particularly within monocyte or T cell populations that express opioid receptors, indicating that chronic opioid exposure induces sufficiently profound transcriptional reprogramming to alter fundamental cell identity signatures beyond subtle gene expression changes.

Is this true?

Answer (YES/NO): NO